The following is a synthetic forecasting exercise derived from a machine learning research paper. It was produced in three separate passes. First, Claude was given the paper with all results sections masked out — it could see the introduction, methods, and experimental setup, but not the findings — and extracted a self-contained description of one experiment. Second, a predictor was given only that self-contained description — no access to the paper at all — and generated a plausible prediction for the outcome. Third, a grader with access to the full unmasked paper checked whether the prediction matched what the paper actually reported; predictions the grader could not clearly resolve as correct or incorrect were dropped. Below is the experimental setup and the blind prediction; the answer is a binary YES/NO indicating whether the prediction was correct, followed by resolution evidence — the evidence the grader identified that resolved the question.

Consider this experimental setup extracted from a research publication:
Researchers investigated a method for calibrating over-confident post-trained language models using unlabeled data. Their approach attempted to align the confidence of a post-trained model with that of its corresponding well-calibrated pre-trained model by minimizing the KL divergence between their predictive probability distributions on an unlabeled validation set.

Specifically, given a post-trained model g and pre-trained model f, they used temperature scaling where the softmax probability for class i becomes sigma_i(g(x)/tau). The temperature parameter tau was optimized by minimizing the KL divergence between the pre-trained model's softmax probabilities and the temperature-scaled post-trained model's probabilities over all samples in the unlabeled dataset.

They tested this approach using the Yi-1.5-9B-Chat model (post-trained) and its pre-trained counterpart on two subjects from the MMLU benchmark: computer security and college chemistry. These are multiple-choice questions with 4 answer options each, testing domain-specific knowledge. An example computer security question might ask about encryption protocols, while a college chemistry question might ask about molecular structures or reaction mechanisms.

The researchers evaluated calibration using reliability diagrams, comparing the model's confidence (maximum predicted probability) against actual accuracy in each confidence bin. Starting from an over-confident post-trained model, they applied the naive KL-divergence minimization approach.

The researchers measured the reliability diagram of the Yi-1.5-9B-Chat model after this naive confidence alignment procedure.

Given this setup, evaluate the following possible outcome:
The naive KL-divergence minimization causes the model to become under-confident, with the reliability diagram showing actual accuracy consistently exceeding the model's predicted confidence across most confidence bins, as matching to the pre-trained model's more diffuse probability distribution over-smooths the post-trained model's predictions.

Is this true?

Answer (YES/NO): YES